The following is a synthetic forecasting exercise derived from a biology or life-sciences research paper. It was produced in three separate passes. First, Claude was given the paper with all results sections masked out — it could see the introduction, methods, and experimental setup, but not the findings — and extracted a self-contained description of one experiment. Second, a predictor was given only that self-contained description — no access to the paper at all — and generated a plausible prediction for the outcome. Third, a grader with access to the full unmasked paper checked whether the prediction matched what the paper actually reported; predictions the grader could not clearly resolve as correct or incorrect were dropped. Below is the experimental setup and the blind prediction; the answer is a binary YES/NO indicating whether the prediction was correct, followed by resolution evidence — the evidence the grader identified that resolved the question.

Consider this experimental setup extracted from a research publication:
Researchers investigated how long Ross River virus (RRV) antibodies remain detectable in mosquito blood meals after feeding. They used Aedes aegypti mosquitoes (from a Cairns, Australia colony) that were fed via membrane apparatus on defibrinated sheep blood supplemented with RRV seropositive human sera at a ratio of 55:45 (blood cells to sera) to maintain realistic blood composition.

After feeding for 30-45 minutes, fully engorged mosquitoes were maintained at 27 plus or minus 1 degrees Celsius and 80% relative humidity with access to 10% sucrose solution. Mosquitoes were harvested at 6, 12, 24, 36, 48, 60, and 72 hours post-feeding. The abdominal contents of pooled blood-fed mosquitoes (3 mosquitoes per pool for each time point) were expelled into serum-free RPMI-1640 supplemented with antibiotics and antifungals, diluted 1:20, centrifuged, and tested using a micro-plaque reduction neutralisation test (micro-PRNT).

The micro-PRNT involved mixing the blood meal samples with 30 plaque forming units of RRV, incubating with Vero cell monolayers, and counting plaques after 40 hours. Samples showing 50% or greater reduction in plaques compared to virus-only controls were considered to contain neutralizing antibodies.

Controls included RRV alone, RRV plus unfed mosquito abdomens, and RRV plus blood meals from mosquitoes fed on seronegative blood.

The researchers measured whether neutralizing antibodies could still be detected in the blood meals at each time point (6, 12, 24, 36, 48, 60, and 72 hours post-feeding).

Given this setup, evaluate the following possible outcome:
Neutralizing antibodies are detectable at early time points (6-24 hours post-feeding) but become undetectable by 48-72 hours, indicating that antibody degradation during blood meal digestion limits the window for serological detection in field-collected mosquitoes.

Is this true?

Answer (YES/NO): NO